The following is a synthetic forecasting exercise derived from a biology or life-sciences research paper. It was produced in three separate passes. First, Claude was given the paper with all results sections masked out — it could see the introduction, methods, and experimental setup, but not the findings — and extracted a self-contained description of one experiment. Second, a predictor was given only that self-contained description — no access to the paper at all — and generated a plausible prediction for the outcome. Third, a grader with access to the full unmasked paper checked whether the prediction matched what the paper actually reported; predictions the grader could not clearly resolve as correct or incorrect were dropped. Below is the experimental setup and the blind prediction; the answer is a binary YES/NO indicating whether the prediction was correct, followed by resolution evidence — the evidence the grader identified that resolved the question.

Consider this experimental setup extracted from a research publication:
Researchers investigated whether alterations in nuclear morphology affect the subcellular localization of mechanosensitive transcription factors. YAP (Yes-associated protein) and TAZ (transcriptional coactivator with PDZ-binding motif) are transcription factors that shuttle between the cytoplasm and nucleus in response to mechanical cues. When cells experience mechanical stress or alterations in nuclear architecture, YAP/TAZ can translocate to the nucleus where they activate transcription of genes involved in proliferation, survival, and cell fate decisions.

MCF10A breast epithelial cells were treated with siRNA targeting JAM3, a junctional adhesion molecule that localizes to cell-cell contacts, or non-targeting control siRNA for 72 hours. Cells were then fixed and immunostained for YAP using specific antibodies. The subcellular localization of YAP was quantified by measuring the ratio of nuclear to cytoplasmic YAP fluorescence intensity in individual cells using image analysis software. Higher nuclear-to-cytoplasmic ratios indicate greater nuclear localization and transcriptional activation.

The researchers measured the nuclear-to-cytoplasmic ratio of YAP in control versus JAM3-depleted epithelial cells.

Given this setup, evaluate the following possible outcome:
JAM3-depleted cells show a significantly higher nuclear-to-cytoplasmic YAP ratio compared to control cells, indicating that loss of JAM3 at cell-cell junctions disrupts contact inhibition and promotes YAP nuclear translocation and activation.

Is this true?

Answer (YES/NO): YES